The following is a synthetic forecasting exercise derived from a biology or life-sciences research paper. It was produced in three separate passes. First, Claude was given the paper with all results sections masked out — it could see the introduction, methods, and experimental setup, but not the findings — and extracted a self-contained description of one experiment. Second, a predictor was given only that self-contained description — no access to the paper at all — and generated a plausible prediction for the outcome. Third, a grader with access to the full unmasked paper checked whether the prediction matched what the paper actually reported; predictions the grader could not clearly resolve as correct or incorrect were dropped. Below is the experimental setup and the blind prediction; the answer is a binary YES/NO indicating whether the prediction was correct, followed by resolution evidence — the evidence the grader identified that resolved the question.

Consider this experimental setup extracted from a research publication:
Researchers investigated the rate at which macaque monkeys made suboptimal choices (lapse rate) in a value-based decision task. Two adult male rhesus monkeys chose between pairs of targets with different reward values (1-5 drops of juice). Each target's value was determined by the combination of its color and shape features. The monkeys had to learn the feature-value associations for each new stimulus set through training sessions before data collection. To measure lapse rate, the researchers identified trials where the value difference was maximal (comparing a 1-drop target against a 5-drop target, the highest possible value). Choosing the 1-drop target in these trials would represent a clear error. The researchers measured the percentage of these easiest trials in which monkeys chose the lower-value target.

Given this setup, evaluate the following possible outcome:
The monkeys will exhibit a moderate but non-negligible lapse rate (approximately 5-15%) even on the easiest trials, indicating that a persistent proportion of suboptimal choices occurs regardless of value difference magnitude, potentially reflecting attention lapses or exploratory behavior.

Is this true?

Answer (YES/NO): NO